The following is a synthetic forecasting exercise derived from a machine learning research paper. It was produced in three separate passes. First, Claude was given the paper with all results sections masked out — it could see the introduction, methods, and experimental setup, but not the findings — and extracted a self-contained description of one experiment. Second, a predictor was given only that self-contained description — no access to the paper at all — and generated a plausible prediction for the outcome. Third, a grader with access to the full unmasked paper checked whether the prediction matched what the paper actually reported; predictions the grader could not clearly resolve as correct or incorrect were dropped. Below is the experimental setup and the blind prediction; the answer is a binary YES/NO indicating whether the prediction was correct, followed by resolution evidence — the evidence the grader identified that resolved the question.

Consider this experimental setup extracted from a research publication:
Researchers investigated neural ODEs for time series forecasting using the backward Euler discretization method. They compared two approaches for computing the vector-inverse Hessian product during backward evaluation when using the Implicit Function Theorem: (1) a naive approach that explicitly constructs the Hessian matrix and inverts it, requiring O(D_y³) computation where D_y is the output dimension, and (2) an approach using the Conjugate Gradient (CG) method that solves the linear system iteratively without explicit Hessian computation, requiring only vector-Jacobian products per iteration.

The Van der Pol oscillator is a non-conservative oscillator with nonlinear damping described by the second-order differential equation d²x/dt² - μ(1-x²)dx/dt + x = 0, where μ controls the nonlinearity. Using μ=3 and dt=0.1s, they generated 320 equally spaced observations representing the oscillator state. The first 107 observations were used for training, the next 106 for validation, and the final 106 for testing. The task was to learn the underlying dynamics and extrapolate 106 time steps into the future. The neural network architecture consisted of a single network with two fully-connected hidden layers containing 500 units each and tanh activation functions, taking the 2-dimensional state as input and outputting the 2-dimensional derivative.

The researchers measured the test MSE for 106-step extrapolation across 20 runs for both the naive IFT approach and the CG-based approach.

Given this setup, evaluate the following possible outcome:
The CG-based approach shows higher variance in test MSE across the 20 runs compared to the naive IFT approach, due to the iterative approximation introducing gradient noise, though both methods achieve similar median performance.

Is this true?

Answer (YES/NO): NO